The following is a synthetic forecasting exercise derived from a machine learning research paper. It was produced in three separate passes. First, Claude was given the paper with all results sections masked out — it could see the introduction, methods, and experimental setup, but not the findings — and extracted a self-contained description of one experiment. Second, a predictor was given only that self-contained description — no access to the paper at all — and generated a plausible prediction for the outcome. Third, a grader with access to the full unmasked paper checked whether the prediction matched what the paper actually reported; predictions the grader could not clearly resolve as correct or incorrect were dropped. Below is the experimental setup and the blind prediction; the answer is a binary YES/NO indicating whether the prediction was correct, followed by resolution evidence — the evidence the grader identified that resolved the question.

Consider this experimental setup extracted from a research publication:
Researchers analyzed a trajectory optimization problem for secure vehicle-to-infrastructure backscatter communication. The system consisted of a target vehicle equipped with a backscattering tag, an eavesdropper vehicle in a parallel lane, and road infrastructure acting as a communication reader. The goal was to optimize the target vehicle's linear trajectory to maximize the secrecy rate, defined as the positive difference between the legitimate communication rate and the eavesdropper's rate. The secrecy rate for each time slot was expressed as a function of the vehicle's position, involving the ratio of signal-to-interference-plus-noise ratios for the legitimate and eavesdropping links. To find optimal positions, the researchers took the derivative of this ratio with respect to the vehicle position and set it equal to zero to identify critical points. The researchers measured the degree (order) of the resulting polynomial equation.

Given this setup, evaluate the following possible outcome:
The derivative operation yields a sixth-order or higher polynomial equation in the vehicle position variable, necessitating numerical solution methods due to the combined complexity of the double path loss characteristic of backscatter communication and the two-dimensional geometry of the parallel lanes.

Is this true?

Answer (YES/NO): YES